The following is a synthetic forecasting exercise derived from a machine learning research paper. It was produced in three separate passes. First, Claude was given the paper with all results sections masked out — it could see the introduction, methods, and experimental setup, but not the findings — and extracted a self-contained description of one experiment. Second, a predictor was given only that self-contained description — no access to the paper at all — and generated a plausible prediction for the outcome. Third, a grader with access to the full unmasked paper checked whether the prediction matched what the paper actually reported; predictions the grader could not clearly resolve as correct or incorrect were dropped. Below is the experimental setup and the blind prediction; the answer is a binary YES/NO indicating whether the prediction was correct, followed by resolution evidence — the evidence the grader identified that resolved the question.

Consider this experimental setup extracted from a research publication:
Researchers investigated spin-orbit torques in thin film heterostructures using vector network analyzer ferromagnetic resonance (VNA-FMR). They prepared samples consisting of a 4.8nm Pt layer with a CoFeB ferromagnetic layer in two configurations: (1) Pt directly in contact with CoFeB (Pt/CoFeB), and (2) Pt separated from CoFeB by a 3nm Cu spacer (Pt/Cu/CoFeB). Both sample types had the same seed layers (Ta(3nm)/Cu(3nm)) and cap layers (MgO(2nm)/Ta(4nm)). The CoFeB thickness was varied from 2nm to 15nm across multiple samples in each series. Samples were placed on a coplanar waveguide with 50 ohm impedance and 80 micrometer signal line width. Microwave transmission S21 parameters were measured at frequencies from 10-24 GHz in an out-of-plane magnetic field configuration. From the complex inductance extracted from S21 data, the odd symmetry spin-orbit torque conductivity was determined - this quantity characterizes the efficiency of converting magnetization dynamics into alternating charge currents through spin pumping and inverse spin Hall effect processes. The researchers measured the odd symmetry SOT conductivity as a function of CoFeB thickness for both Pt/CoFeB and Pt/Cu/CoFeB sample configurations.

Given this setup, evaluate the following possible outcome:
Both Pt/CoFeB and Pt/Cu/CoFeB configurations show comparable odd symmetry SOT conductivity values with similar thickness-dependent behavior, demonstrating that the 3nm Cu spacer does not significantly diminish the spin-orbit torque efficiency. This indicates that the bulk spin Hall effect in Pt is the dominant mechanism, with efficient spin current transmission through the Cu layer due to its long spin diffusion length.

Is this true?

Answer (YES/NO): NO